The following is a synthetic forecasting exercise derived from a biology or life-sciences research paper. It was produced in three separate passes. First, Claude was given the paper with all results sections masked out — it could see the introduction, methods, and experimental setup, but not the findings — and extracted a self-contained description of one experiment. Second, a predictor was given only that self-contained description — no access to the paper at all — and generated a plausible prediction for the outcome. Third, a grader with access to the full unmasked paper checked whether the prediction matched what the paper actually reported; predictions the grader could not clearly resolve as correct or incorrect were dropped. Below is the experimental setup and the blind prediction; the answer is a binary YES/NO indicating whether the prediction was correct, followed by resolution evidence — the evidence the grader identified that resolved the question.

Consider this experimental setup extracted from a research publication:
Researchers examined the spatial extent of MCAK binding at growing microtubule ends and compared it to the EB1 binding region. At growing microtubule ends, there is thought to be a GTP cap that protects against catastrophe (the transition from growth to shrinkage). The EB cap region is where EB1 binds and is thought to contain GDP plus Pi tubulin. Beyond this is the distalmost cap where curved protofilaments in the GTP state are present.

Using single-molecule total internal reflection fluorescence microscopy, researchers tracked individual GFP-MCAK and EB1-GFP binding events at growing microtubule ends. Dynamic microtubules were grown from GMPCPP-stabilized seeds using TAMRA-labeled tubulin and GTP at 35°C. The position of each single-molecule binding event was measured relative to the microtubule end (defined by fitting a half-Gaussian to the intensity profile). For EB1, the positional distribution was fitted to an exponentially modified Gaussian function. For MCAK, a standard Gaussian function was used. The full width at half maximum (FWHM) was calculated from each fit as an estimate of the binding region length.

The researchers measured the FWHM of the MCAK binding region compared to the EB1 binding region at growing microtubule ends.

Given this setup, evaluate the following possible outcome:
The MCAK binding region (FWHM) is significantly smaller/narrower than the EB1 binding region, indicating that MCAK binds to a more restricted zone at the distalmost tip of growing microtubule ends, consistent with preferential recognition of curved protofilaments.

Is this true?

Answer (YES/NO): NO